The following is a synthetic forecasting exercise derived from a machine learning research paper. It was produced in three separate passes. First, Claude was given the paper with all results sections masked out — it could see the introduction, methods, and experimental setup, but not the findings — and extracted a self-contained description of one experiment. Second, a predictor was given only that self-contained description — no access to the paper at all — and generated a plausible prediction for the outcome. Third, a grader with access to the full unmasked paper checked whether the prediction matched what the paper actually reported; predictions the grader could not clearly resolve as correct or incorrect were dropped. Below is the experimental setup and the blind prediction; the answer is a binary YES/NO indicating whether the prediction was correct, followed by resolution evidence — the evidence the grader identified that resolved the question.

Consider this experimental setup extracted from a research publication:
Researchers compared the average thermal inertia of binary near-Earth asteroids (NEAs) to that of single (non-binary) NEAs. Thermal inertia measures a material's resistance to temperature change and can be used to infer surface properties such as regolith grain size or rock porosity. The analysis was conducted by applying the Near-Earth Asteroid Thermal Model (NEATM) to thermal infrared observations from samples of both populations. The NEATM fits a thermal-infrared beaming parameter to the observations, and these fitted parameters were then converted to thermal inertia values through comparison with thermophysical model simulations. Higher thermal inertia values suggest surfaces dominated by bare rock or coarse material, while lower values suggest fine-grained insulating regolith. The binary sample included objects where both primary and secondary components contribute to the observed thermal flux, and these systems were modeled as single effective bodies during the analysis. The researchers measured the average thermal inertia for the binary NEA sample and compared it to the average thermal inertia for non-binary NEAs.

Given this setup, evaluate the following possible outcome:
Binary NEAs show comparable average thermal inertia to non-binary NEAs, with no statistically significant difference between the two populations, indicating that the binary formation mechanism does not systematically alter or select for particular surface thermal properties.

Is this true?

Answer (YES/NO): NO